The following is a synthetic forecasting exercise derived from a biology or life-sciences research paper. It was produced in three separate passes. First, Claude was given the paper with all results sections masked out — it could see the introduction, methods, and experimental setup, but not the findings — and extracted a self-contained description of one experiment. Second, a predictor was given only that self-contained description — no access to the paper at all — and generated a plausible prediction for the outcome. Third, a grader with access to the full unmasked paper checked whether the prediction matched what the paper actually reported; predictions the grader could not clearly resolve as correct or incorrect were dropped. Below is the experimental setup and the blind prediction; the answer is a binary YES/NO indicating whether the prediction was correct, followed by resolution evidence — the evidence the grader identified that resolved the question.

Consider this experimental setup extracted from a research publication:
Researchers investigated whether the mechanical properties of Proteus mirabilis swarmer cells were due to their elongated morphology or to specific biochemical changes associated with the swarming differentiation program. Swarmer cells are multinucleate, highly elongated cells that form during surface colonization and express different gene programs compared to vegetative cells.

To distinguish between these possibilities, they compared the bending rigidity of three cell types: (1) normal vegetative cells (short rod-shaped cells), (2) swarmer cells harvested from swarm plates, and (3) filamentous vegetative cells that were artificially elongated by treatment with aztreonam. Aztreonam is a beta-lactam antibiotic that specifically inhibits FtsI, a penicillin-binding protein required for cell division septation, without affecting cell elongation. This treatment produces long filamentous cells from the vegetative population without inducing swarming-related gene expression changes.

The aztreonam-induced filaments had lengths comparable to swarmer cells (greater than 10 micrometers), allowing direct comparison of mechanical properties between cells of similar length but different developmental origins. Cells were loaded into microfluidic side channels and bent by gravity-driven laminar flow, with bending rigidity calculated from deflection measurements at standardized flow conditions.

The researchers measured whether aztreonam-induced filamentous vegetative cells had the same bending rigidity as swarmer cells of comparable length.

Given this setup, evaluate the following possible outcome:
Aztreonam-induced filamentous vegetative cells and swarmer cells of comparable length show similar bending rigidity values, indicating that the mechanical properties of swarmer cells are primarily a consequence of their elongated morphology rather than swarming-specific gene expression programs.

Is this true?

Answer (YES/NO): NO